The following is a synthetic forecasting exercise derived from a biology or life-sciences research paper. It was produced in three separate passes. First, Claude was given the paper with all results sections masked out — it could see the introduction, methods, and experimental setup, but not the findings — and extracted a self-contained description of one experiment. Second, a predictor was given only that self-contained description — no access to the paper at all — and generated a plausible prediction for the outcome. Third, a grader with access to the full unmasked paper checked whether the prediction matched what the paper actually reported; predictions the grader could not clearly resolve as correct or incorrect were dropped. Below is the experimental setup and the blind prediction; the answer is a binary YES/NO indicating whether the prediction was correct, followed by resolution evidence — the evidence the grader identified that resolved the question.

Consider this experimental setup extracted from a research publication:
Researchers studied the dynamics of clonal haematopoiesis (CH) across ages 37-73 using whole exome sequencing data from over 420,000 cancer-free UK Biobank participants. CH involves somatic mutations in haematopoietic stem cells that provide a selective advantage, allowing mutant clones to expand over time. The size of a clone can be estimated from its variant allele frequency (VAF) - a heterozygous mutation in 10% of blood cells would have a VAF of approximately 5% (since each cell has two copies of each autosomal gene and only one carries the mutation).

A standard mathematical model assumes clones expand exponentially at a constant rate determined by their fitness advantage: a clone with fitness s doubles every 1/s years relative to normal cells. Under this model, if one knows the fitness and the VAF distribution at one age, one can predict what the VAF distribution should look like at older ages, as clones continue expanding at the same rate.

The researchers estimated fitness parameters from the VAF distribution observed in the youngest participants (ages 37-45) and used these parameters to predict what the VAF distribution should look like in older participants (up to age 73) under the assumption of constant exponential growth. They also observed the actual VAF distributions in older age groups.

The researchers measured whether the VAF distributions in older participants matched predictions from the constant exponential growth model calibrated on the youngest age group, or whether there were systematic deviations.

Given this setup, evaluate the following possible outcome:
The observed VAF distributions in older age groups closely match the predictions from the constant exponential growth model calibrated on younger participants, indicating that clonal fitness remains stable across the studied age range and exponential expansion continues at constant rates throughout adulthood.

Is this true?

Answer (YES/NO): NO